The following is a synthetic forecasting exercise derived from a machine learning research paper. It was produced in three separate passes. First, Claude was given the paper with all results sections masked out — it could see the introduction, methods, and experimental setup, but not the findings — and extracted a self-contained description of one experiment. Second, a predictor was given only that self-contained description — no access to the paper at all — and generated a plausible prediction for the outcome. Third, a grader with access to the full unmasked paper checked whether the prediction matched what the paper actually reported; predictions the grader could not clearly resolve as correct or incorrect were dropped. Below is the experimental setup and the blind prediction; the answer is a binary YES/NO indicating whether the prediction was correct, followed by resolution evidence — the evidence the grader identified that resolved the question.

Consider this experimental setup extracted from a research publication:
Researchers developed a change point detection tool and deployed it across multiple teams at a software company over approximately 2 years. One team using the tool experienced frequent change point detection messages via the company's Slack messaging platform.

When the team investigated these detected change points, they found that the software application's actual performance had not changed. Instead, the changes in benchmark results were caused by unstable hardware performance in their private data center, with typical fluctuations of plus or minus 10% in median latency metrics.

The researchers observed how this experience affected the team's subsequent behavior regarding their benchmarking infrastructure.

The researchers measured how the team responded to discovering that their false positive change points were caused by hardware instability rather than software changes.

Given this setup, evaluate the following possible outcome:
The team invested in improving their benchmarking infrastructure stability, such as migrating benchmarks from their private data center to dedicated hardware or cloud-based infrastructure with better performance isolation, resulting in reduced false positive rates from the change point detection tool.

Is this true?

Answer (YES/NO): YES